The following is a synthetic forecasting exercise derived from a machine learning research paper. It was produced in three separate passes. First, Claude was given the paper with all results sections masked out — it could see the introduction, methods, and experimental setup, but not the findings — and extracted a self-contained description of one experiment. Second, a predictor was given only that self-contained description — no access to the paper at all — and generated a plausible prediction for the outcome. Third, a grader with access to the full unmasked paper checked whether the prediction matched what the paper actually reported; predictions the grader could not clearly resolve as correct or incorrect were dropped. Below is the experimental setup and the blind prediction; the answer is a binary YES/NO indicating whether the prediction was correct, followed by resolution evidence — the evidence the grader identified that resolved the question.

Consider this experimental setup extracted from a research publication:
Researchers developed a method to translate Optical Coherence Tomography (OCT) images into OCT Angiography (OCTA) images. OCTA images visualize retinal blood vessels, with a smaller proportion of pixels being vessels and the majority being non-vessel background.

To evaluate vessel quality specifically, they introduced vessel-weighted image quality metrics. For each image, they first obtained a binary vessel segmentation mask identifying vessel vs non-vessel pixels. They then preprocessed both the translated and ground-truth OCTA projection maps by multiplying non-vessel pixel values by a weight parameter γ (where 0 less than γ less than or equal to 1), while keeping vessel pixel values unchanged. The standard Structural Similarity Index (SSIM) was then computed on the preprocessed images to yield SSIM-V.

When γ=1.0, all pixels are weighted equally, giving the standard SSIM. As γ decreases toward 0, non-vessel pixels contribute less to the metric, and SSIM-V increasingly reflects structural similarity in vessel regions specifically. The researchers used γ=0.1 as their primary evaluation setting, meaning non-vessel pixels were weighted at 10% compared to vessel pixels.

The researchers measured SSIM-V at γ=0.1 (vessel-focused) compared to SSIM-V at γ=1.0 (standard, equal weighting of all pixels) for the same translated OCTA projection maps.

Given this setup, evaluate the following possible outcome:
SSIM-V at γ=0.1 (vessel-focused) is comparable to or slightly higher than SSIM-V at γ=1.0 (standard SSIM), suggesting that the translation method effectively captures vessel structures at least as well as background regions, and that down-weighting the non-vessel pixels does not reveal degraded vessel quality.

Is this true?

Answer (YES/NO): YES